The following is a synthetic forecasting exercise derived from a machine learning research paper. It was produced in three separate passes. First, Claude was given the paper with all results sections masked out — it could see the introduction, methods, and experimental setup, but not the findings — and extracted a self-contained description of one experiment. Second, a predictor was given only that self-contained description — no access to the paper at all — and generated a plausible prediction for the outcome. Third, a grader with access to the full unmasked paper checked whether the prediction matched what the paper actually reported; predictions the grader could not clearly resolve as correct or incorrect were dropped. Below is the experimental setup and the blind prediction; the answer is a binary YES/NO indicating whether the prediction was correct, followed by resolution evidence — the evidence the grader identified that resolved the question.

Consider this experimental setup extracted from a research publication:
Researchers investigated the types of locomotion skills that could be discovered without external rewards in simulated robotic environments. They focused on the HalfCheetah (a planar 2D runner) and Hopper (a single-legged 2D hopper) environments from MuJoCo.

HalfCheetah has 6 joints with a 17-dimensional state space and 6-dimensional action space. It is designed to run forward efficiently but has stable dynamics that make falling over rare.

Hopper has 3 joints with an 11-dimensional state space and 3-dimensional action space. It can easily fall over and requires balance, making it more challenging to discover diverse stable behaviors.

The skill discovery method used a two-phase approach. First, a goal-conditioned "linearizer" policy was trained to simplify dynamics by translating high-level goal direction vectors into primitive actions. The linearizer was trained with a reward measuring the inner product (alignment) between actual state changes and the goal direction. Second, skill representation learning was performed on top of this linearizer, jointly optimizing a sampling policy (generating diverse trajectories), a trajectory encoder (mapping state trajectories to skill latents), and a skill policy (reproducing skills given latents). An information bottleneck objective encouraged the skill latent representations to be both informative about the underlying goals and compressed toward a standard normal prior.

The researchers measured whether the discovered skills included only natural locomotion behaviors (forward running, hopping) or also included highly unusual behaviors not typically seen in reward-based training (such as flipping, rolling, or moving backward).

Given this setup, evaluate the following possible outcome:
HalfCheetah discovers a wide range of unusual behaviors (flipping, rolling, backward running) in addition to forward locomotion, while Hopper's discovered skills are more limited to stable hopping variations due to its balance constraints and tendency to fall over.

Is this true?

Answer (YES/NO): NO